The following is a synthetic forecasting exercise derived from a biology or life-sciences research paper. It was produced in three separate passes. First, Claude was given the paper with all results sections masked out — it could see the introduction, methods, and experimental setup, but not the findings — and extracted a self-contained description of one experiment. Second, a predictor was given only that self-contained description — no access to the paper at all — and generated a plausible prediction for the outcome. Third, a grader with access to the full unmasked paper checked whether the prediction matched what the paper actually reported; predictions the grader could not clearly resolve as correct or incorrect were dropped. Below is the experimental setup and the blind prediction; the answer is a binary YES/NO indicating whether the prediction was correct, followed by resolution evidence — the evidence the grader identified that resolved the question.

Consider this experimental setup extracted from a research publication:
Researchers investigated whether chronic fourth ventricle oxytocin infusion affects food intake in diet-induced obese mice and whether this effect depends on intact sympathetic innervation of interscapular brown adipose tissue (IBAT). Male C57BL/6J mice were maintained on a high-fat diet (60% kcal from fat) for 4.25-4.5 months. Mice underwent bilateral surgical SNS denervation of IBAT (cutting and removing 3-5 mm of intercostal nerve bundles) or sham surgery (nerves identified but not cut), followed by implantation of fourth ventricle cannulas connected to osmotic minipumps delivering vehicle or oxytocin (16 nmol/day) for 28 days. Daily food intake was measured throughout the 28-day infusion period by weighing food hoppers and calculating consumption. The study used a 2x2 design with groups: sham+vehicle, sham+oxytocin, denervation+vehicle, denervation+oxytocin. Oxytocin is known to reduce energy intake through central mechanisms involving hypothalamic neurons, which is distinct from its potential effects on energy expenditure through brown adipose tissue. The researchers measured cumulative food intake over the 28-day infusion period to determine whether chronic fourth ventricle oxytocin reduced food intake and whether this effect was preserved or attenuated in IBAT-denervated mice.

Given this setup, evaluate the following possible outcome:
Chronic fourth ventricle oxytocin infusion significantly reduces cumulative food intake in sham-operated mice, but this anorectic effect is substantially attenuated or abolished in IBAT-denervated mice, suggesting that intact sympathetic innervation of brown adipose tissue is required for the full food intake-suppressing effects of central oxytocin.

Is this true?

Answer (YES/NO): NO